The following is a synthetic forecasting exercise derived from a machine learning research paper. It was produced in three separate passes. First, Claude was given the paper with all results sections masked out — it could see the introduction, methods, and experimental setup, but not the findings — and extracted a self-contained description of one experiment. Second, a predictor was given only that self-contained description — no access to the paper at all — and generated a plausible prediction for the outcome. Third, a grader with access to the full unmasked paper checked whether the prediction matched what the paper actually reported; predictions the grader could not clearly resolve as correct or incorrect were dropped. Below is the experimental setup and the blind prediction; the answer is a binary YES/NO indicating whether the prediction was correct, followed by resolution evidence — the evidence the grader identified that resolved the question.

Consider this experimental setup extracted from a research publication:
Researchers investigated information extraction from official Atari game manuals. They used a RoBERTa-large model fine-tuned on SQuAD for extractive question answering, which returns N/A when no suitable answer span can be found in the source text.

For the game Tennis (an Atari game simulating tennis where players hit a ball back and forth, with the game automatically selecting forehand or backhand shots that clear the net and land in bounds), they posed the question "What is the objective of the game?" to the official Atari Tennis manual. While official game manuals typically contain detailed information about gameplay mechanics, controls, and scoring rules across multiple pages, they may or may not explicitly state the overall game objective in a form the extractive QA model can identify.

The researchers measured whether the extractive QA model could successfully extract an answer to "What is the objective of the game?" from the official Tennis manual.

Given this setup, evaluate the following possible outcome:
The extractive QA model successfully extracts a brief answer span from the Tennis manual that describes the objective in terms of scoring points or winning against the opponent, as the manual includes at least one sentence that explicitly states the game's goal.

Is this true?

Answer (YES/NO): NO